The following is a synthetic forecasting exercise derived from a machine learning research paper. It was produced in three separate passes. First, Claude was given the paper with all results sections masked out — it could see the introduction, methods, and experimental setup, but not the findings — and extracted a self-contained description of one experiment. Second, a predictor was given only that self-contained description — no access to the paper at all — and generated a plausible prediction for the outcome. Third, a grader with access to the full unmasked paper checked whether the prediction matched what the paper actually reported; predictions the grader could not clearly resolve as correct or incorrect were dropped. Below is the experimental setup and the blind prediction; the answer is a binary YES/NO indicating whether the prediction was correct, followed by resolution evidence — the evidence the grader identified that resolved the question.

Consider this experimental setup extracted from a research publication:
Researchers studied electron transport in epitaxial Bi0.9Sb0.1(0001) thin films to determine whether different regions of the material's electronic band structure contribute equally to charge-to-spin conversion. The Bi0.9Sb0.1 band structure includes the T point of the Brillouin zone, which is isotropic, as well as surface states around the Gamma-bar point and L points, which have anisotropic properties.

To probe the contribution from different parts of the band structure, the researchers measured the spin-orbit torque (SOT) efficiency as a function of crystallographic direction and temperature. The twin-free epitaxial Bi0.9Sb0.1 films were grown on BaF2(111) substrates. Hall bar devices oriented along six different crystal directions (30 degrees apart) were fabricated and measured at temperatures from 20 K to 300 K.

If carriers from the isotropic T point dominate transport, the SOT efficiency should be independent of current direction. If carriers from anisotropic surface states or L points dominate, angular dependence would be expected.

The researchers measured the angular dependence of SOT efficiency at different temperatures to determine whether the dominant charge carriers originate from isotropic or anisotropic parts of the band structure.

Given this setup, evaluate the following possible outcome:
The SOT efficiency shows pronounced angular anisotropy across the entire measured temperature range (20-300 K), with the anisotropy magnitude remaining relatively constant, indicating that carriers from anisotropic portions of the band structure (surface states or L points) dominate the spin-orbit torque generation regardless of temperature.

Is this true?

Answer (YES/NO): NO